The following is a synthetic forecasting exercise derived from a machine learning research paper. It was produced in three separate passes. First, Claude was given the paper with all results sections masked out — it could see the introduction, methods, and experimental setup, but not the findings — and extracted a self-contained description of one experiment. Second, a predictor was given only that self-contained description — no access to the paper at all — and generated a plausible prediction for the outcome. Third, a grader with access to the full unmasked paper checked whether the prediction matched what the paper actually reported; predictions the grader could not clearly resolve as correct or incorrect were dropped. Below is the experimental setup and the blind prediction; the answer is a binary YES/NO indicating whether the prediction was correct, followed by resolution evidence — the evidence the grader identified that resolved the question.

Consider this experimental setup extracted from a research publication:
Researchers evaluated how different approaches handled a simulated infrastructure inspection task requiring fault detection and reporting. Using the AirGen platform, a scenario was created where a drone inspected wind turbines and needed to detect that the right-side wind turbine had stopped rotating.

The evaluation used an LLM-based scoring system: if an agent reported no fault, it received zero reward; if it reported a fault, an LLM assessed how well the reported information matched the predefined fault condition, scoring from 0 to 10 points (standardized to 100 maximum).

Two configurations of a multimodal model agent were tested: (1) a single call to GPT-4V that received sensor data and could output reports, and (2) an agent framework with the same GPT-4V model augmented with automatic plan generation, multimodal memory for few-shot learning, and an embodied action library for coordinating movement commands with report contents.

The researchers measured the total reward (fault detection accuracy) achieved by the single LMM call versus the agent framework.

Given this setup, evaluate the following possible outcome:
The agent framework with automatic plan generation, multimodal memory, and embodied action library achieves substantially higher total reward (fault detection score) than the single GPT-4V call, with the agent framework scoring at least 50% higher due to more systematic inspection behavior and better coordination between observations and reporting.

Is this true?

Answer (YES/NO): YES